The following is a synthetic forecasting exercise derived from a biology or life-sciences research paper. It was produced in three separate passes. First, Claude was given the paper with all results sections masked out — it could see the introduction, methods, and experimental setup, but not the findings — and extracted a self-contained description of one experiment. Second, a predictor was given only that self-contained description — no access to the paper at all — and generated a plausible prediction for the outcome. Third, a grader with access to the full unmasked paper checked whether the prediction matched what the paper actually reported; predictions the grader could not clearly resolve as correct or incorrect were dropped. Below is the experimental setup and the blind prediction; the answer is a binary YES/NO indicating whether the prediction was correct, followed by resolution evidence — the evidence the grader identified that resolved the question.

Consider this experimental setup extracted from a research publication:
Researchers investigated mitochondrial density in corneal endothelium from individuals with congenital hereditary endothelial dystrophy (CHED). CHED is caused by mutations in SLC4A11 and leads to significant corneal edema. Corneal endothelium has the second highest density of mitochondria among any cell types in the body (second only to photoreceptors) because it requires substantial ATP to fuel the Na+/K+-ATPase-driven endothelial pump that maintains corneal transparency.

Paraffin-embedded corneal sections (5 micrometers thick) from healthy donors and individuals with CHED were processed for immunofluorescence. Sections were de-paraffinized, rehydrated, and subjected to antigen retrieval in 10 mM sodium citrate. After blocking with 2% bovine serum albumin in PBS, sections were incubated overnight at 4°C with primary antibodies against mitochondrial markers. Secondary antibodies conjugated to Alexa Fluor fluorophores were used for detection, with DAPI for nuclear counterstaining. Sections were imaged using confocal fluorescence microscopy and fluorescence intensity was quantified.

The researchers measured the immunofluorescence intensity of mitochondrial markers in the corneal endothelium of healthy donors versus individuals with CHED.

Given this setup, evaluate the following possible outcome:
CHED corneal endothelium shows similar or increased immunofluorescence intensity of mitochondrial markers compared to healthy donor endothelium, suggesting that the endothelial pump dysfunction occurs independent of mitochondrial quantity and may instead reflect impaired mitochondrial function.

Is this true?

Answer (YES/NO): NO